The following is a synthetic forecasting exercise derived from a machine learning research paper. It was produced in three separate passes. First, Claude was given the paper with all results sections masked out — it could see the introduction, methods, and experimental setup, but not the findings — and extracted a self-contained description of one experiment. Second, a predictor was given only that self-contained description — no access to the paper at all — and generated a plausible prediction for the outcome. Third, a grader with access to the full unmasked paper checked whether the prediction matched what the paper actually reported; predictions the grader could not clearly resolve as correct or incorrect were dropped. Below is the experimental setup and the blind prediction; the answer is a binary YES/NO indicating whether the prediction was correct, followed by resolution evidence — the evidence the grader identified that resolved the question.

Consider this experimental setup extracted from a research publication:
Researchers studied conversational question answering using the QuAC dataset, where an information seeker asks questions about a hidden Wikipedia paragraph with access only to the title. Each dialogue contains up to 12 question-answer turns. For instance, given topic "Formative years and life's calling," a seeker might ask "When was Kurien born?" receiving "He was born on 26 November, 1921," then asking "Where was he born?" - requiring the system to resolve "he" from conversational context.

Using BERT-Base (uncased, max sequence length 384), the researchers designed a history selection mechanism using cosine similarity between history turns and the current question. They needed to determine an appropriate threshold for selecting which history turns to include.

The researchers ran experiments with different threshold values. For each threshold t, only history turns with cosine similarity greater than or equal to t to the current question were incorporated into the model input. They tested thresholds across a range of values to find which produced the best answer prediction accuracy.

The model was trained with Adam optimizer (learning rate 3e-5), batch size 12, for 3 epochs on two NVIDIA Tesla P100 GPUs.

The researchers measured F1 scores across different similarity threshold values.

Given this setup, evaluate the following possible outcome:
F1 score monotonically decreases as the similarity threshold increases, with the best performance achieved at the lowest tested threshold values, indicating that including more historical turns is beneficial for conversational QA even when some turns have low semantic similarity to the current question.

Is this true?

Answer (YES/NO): NO